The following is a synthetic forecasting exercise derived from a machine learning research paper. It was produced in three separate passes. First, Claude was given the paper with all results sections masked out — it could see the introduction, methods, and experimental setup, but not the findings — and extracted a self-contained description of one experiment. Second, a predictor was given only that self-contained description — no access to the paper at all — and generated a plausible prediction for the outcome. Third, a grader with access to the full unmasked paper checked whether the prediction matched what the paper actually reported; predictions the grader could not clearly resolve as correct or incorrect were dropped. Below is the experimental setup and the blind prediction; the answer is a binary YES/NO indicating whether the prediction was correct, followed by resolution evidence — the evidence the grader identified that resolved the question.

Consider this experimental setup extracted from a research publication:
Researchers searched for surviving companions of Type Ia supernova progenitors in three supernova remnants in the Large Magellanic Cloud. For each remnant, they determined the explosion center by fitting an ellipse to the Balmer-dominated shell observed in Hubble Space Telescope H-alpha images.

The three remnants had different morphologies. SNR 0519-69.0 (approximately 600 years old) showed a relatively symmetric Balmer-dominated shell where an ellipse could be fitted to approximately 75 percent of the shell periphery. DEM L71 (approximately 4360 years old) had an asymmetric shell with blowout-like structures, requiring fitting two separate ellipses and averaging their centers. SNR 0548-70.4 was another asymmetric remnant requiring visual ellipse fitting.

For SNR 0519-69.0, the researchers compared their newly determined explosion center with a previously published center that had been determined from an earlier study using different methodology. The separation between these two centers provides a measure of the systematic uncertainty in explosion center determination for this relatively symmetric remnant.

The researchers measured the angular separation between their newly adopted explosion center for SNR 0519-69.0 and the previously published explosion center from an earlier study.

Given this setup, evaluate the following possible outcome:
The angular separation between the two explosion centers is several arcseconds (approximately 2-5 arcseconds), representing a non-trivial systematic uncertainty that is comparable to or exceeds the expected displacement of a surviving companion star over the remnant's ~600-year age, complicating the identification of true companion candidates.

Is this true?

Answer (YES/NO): NO